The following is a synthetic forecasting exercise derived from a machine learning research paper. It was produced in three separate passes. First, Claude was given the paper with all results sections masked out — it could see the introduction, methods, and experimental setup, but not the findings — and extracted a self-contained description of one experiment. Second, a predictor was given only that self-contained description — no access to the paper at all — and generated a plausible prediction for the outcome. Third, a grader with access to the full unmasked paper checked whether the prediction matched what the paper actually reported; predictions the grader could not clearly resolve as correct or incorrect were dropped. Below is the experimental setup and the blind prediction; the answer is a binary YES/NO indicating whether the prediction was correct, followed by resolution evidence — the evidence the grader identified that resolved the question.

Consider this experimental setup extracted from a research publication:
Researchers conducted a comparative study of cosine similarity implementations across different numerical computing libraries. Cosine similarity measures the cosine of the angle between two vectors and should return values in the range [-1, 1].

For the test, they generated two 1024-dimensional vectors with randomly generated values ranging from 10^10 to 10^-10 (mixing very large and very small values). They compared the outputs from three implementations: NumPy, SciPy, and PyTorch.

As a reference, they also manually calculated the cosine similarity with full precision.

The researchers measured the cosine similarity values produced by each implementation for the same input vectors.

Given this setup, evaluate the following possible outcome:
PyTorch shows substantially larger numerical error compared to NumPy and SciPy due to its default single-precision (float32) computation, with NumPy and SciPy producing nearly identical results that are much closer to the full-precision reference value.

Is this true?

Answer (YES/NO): NO